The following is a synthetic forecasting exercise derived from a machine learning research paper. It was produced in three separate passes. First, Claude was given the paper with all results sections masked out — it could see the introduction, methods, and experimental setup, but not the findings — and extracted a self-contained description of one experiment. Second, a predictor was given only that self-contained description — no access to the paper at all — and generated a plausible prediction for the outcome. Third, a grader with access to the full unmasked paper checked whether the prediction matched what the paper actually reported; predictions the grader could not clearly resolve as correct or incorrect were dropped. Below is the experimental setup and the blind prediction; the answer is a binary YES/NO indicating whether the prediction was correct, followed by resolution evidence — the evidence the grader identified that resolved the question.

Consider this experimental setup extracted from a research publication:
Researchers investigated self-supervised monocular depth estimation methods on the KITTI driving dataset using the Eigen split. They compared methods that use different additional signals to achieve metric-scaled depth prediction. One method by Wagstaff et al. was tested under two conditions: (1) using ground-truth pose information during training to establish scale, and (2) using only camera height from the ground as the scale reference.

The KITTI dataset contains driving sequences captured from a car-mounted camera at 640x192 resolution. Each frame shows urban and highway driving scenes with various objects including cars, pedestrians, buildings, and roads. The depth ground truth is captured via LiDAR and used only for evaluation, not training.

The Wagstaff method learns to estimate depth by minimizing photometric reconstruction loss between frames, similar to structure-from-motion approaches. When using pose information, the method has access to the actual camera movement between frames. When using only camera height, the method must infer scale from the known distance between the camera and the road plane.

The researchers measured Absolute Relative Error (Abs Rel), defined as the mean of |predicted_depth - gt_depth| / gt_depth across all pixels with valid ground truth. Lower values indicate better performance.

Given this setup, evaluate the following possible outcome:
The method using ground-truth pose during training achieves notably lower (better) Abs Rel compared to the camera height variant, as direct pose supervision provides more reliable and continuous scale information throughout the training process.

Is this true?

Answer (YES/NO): YES